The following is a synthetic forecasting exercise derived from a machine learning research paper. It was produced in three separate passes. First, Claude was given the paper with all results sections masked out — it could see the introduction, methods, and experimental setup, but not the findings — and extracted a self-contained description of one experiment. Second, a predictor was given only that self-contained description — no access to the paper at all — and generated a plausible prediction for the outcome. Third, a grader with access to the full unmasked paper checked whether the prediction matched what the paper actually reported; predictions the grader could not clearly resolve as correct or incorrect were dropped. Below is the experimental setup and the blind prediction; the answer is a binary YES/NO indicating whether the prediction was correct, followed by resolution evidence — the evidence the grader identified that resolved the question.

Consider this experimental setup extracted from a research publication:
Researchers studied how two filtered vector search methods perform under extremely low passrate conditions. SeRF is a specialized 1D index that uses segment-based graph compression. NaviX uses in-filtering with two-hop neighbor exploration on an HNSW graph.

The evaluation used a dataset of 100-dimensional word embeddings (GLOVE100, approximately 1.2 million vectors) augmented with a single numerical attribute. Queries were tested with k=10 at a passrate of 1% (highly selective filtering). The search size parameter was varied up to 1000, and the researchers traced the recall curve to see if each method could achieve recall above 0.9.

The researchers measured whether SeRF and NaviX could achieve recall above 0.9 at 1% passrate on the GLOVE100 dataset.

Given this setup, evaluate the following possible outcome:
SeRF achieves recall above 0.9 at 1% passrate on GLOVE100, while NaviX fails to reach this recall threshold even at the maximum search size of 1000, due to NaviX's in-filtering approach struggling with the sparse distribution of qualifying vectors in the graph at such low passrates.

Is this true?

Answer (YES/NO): NO